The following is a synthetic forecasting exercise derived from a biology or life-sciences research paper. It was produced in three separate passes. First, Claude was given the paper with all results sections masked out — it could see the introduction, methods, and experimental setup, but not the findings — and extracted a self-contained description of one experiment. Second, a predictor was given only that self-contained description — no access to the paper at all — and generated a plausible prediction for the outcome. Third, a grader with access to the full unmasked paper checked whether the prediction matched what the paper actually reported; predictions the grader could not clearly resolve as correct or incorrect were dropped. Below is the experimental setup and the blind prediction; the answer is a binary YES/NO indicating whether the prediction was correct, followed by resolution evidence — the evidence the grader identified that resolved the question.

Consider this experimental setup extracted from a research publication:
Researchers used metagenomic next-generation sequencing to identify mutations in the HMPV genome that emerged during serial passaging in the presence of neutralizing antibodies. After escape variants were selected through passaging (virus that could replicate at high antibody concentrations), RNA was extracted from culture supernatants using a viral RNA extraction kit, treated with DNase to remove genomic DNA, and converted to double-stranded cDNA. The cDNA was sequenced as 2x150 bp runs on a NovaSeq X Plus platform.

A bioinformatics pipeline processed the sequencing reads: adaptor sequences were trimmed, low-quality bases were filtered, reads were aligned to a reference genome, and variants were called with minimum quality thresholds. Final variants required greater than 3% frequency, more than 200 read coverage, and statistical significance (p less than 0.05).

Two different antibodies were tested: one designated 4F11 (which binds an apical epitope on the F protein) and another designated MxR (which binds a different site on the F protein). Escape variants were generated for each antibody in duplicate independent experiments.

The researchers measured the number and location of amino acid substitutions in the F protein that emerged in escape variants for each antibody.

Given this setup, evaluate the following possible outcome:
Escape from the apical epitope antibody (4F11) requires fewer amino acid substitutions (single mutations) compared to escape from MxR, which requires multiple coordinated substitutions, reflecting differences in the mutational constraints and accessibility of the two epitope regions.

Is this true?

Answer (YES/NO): NO